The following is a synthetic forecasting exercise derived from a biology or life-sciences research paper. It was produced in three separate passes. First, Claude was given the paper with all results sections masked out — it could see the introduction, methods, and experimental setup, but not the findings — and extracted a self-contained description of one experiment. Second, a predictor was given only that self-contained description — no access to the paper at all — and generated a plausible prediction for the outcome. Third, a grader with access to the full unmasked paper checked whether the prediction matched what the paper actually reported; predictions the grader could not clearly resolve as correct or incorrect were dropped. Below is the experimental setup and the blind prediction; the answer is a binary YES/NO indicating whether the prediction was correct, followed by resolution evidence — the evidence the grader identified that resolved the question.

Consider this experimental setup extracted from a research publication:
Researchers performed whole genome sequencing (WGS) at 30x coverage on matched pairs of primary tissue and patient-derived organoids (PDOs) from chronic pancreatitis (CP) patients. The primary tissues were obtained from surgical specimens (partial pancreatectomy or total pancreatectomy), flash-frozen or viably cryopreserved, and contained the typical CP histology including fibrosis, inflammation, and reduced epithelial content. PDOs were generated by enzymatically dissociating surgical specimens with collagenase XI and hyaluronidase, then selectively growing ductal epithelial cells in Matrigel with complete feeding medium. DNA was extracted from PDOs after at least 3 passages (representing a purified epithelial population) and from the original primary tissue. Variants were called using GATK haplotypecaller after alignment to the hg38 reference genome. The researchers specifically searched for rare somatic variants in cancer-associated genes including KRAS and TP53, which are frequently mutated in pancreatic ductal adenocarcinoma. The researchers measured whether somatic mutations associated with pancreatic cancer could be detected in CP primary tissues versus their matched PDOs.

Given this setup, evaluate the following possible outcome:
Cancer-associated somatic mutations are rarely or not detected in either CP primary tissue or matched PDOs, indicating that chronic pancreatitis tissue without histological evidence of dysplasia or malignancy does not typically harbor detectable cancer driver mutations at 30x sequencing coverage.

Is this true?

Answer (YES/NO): NO